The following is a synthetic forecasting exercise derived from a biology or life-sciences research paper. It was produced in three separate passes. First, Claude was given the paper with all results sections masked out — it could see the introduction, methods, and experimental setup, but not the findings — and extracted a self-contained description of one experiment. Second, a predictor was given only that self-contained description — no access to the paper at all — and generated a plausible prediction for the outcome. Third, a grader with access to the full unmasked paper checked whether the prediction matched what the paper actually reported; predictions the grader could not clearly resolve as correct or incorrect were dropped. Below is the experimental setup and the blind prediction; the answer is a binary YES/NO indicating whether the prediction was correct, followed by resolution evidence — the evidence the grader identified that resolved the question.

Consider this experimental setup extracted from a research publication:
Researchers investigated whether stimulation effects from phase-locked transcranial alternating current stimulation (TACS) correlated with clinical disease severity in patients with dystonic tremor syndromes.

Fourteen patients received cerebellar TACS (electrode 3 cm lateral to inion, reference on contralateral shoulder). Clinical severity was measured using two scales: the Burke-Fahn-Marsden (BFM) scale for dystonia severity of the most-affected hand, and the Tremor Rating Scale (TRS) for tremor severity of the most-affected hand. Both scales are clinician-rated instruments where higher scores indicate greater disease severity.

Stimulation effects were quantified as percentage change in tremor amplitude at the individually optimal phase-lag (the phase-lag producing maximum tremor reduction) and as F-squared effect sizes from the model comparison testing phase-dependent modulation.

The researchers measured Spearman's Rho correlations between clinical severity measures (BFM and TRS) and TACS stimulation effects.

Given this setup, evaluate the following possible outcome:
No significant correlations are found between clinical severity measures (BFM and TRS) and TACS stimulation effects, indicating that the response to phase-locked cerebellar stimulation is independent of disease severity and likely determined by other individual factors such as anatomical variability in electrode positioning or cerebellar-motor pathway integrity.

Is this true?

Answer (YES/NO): YES